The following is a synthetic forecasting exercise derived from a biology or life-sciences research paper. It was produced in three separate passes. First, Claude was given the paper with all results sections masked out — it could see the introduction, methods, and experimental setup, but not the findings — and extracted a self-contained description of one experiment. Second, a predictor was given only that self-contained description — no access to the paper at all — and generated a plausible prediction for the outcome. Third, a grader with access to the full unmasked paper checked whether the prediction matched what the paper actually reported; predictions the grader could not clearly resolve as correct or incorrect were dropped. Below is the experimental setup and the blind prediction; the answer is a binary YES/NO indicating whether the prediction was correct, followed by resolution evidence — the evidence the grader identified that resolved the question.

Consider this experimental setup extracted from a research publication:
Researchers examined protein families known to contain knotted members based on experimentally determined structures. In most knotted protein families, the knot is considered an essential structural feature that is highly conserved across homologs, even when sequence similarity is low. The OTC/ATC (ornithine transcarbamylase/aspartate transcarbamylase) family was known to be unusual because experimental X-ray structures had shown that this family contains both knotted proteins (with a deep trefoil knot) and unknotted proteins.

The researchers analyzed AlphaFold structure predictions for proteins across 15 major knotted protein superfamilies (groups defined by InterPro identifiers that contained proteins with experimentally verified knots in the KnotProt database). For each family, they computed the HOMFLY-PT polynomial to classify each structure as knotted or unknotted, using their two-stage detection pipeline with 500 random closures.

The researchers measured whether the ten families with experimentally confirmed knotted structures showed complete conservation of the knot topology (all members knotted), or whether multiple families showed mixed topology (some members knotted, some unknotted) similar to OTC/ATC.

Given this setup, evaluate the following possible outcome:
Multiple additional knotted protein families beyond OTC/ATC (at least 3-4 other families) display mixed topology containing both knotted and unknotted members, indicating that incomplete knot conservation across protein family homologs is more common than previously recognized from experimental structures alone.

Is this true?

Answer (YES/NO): NO